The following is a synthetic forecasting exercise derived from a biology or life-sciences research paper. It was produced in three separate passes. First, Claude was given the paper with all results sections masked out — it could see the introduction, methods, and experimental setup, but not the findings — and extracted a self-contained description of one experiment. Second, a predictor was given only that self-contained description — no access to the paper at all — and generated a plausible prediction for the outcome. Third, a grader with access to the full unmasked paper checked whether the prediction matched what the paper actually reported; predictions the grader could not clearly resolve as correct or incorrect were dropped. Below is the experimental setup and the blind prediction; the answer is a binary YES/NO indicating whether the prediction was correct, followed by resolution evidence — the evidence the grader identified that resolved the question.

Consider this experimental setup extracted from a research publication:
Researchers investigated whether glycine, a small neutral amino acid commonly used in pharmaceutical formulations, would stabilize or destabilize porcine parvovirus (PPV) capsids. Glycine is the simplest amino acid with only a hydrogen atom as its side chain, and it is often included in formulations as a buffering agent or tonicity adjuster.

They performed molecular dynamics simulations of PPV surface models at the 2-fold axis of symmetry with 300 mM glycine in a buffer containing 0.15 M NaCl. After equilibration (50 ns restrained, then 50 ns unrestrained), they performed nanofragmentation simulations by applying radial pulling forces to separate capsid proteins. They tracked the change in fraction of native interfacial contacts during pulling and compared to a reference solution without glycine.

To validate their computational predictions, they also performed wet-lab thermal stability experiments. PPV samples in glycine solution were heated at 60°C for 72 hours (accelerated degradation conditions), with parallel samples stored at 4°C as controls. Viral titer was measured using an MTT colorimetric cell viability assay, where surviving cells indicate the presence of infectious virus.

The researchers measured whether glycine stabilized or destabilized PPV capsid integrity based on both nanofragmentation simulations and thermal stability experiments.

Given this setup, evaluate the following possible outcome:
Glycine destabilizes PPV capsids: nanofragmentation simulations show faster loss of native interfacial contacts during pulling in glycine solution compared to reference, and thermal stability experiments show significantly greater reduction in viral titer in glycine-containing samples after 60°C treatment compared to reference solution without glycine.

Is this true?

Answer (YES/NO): YES